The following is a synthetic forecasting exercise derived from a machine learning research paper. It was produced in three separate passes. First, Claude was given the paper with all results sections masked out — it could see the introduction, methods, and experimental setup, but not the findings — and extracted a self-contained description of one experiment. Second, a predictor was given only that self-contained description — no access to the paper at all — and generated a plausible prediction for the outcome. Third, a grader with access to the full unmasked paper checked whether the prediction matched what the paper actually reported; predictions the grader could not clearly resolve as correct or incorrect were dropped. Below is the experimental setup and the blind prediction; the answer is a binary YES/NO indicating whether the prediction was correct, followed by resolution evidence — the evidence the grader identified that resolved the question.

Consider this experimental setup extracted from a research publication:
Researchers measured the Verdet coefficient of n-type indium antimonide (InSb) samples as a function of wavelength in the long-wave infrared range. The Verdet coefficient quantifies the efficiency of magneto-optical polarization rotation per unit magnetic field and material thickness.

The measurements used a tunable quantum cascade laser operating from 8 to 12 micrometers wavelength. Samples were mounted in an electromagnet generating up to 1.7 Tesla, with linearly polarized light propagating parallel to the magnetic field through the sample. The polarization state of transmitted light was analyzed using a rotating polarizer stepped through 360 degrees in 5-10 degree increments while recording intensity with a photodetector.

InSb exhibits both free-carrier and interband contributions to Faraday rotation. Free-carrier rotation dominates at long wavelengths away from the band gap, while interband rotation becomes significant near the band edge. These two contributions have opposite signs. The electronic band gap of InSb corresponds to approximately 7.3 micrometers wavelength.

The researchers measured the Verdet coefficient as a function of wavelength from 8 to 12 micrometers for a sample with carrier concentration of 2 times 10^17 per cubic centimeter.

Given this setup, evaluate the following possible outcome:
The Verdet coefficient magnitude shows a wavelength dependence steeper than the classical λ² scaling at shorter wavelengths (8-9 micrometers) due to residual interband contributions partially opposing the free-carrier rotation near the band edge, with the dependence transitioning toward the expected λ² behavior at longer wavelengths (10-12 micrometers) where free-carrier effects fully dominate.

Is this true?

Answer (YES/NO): NO